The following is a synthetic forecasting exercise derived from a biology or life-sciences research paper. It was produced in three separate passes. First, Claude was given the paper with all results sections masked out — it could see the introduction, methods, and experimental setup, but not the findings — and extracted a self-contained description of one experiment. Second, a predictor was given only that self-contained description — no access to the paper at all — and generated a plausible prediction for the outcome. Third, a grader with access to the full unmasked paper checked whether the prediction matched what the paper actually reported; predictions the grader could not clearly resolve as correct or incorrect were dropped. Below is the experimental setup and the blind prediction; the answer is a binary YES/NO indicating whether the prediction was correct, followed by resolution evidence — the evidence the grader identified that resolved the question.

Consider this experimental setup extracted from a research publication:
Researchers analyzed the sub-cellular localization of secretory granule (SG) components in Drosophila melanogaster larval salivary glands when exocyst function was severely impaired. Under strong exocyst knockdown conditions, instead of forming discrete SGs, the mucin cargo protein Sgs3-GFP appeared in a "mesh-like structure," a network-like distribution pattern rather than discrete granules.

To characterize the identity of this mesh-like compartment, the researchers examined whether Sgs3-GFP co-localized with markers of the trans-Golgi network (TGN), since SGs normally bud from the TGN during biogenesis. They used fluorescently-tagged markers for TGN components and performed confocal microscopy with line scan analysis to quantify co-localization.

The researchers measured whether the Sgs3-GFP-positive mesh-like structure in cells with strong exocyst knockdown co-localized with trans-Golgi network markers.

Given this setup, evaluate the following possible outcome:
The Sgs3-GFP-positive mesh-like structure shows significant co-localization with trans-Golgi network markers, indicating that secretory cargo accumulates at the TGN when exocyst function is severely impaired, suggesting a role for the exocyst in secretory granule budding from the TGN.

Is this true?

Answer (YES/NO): NO